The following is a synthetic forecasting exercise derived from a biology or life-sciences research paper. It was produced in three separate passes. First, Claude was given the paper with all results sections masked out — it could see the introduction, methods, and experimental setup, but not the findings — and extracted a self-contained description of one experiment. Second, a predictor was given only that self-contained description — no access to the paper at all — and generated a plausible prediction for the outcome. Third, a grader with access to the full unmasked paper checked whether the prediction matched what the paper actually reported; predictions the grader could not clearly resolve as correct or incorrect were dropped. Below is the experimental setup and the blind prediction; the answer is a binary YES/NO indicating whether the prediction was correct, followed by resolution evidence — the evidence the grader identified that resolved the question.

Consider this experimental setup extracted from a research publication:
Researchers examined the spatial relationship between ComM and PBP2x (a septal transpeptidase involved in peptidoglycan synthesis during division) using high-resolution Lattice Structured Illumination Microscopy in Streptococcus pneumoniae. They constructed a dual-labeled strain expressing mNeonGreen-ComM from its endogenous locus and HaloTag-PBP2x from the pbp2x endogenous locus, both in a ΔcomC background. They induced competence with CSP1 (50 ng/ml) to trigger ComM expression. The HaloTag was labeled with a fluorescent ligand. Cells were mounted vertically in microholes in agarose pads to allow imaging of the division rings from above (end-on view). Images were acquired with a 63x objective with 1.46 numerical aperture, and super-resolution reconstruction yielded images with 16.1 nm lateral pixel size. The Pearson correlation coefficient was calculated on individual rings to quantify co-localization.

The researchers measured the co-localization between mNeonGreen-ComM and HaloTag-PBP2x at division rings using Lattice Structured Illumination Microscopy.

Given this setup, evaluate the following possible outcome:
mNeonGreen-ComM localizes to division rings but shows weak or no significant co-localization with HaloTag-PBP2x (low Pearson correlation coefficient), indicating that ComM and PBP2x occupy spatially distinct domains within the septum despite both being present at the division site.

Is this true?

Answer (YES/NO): NO